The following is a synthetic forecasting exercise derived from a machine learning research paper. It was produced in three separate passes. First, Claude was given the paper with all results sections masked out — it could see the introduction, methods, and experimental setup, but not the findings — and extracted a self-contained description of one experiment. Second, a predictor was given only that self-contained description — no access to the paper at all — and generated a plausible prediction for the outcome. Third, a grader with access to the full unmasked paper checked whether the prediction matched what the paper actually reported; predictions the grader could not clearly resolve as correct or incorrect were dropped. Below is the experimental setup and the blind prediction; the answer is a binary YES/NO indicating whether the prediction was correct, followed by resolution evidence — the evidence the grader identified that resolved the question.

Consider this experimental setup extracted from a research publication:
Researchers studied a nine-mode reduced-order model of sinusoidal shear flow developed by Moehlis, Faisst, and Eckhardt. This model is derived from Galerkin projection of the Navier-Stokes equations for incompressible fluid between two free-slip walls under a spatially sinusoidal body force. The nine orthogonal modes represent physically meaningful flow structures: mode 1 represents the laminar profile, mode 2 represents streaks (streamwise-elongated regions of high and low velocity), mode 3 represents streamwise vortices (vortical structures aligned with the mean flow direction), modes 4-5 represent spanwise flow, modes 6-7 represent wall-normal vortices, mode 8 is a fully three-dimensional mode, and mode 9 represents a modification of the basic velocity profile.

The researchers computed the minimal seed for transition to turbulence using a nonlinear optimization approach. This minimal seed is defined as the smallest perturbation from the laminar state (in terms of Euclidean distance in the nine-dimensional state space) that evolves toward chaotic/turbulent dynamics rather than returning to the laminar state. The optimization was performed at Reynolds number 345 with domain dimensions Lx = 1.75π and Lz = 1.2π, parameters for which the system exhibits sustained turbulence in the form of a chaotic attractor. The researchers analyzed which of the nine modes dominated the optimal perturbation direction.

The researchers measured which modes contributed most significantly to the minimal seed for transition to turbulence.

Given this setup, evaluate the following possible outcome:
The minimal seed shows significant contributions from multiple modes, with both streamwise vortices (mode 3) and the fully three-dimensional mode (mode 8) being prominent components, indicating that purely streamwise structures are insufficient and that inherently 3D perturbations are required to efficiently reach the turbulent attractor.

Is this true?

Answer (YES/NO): NO